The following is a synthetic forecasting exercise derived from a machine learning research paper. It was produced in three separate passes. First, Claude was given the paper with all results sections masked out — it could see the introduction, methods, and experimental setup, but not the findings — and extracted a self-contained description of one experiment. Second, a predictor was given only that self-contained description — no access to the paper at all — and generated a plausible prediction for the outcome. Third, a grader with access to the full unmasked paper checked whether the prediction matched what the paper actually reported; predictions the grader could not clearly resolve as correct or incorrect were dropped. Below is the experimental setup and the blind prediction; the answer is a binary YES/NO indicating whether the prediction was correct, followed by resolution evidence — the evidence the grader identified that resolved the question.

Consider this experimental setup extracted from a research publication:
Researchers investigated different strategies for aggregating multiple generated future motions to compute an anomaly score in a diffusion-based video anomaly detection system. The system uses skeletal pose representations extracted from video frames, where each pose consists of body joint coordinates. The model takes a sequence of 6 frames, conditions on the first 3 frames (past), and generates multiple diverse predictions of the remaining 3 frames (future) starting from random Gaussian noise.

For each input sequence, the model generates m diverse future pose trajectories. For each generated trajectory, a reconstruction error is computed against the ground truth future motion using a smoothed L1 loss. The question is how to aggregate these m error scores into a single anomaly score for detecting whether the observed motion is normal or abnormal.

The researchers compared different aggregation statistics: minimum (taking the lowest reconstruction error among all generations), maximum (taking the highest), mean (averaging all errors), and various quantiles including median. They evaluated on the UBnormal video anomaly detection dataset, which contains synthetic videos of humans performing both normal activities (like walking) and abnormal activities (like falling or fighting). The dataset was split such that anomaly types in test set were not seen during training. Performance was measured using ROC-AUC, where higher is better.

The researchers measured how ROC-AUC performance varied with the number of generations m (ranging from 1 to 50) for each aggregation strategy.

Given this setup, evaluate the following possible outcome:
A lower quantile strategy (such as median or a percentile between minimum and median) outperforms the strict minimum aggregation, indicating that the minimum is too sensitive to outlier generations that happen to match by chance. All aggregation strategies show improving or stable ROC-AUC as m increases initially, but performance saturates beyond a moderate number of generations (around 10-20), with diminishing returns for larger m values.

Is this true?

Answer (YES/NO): NO